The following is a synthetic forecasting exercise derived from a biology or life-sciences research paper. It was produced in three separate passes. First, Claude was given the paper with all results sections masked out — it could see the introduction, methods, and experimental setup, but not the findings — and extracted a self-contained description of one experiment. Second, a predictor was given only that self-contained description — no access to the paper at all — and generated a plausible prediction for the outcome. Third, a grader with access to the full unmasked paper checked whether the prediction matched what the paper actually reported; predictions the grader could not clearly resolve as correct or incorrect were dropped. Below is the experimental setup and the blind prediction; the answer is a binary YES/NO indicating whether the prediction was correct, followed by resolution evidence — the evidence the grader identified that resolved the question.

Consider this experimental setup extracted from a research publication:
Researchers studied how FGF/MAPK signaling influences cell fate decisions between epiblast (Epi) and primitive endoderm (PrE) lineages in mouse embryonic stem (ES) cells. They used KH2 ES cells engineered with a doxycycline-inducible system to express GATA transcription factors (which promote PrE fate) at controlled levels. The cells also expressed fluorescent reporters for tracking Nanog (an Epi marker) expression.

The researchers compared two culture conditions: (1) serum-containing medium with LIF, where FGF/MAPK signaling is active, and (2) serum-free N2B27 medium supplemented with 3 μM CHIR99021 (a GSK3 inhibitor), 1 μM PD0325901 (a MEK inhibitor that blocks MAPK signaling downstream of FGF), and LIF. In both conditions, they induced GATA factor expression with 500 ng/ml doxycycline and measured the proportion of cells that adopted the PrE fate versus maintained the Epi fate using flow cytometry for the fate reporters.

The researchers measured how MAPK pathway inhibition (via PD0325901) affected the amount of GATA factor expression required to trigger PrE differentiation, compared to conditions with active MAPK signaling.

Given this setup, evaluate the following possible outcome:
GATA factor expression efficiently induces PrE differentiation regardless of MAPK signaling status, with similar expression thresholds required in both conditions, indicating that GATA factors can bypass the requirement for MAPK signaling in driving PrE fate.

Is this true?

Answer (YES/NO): NO